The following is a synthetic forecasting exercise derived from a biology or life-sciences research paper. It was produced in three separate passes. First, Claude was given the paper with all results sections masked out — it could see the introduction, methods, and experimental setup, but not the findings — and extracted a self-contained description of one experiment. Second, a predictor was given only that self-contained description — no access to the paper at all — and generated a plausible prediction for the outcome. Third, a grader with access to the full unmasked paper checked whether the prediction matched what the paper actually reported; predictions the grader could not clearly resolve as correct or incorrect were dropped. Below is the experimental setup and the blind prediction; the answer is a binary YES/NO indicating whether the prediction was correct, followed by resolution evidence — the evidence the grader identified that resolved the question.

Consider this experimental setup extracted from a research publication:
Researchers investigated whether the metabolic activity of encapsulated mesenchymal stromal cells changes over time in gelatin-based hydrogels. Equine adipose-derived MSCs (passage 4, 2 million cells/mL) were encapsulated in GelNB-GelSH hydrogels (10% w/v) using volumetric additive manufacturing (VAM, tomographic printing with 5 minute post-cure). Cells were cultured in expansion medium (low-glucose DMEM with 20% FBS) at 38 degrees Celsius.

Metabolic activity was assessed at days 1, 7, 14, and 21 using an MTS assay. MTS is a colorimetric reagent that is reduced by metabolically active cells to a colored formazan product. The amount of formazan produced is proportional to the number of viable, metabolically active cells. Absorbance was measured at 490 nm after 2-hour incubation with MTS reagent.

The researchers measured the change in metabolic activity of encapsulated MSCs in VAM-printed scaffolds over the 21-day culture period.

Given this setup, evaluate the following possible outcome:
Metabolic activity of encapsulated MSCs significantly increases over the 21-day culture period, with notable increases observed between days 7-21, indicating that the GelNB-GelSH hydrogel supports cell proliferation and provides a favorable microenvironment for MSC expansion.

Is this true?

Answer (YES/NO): YES